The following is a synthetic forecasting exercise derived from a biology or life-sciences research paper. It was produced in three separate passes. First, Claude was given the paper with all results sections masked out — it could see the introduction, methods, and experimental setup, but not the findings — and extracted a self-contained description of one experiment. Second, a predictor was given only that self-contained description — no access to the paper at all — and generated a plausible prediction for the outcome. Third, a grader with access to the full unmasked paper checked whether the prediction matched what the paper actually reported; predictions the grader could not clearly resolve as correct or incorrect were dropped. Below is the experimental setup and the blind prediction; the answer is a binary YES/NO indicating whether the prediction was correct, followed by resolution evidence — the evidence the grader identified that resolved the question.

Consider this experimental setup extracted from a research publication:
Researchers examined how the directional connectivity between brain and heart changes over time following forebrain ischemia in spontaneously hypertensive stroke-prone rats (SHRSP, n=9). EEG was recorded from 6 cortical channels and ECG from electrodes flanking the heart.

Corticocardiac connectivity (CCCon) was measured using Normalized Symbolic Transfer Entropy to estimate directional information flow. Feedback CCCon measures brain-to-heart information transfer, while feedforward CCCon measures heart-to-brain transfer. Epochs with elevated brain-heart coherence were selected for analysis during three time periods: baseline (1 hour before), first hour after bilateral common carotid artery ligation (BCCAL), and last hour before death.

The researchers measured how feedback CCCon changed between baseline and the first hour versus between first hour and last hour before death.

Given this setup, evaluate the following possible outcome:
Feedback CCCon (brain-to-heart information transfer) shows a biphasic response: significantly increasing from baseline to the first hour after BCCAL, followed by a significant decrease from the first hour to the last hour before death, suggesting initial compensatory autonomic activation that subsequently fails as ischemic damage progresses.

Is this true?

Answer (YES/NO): NO